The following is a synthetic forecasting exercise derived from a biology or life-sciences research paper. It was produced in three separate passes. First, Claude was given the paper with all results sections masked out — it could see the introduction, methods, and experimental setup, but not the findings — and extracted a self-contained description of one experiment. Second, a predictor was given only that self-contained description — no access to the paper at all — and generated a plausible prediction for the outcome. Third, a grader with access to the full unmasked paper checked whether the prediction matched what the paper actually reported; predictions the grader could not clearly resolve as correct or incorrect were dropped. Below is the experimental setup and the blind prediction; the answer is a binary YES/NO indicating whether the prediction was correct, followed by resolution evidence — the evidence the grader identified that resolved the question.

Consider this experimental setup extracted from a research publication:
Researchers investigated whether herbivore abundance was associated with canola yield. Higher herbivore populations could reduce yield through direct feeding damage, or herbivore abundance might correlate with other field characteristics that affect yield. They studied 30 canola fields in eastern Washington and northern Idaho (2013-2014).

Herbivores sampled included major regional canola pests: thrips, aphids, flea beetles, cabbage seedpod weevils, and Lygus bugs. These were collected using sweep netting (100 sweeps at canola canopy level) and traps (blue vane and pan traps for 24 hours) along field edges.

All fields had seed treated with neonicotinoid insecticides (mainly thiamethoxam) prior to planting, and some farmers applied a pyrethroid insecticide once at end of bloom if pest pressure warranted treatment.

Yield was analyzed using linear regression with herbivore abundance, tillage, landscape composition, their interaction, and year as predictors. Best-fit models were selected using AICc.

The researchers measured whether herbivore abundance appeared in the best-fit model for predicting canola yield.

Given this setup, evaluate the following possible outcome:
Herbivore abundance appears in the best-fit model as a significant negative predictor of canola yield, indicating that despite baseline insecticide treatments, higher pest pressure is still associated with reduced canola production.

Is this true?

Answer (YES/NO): NO